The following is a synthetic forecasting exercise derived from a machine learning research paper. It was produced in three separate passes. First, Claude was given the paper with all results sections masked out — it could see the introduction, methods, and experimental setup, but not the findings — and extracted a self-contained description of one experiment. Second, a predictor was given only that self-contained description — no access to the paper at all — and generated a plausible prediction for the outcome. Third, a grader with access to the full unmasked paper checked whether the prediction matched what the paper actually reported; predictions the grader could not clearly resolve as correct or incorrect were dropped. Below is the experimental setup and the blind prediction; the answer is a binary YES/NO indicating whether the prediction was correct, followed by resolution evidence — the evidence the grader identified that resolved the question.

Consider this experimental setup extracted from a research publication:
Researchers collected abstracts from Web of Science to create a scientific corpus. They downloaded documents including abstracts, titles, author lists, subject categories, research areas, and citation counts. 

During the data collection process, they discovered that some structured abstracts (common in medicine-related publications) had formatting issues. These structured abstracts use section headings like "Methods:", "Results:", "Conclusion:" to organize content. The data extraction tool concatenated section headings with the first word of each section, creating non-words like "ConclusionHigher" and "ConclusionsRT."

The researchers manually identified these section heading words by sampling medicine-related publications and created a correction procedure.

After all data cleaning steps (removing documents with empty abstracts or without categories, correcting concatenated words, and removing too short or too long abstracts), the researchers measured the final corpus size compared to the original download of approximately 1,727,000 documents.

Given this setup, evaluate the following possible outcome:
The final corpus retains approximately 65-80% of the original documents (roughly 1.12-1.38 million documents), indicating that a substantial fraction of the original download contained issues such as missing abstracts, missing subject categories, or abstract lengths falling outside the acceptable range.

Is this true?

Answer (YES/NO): NO